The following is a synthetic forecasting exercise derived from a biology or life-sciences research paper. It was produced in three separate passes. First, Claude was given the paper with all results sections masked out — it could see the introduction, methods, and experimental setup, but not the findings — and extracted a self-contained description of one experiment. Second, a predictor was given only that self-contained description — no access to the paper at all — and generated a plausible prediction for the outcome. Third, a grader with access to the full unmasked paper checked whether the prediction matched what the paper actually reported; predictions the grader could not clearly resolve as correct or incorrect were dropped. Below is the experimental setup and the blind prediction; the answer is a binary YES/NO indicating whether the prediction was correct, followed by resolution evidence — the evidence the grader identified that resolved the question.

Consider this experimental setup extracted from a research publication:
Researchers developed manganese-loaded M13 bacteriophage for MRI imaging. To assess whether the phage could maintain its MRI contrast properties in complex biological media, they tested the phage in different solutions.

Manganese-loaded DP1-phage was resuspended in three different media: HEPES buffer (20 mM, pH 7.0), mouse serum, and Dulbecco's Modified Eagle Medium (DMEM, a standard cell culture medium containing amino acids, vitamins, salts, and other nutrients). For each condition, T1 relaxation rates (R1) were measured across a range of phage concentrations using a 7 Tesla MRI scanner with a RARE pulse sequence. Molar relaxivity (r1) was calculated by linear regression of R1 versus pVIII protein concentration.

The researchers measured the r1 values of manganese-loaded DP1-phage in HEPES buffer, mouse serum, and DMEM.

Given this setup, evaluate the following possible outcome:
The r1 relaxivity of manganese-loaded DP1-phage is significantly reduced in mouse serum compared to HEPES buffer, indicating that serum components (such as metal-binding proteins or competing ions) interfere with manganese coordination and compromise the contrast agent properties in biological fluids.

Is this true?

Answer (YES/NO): NO